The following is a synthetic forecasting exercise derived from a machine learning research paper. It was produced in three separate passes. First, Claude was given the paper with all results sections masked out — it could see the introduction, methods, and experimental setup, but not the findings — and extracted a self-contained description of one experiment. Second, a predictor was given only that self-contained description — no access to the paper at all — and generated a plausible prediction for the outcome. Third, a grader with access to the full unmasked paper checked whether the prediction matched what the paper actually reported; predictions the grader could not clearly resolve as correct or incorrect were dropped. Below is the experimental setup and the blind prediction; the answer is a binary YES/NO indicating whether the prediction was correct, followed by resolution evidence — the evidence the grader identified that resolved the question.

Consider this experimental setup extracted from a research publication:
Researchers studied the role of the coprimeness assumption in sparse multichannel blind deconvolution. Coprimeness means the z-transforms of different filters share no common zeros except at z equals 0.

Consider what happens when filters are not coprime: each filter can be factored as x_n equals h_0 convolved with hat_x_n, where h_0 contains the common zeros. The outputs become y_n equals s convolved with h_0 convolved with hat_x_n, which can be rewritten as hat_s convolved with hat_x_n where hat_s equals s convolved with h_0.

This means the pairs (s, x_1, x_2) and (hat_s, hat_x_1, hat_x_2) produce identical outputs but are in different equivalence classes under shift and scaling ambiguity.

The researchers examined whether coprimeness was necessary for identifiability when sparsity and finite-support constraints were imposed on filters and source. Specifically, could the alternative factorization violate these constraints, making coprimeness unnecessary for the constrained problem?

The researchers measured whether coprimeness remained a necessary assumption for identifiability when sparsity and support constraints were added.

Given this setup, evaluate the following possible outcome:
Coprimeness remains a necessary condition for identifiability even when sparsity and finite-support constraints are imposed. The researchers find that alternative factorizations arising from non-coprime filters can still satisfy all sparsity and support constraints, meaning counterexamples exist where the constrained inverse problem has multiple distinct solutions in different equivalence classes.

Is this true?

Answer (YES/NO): NO